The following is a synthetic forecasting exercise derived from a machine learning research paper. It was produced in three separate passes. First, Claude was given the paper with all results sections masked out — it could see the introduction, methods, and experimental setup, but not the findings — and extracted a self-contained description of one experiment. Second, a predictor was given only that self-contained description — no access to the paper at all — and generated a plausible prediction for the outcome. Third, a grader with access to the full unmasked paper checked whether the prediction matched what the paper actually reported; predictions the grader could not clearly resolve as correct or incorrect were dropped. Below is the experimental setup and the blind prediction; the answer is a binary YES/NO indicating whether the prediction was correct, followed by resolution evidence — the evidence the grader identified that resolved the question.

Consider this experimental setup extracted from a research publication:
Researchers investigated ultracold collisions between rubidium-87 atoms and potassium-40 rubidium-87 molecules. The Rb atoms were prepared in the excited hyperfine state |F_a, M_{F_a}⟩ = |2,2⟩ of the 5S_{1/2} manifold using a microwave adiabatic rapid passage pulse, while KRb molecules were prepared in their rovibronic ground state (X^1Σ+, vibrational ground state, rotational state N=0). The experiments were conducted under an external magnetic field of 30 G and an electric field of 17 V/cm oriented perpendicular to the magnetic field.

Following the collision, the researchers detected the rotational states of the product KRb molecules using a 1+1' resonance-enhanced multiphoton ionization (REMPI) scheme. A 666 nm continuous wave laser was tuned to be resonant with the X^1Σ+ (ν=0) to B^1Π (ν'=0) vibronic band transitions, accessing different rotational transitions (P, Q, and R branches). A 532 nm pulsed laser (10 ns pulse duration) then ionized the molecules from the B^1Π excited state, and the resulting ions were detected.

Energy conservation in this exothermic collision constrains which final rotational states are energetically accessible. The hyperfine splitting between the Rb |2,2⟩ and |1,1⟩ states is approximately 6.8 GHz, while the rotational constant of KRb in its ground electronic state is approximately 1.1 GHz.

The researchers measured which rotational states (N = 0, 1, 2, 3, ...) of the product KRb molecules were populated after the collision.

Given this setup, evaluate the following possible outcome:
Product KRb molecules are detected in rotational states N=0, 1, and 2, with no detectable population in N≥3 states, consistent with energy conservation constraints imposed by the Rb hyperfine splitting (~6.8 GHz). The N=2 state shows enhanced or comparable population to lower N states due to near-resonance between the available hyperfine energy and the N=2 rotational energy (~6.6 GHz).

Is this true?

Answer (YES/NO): YES